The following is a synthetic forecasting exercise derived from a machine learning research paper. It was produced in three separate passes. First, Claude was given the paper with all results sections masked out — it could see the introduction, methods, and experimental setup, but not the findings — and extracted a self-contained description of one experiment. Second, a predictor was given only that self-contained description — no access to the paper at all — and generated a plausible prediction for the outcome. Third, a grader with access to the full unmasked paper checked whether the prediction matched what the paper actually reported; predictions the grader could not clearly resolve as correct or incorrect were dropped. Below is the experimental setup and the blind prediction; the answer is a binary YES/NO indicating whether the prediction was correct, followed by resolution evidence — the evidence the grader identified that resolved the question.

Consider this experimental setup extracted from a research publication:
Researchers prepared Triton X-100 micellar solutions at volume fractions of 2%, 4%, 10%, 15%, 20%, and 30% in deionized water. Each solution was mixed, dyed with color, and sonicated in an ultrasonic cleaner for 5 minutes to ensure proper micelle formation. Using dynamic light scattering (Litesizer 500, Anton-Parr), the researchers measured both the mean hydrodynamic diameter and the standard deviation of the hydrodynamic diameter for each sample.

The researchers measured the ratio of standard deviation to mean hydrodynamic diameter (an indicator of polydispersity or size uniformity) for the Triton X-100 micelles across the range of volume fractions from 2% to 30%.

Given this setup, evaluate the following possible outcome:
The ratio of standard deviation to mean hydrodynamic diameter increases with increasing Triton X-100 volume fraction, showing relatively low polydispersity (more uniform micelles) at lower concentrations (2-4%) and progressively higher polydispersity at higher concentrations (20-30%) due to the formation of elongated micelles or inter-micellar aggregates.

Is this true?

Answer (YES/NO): NO